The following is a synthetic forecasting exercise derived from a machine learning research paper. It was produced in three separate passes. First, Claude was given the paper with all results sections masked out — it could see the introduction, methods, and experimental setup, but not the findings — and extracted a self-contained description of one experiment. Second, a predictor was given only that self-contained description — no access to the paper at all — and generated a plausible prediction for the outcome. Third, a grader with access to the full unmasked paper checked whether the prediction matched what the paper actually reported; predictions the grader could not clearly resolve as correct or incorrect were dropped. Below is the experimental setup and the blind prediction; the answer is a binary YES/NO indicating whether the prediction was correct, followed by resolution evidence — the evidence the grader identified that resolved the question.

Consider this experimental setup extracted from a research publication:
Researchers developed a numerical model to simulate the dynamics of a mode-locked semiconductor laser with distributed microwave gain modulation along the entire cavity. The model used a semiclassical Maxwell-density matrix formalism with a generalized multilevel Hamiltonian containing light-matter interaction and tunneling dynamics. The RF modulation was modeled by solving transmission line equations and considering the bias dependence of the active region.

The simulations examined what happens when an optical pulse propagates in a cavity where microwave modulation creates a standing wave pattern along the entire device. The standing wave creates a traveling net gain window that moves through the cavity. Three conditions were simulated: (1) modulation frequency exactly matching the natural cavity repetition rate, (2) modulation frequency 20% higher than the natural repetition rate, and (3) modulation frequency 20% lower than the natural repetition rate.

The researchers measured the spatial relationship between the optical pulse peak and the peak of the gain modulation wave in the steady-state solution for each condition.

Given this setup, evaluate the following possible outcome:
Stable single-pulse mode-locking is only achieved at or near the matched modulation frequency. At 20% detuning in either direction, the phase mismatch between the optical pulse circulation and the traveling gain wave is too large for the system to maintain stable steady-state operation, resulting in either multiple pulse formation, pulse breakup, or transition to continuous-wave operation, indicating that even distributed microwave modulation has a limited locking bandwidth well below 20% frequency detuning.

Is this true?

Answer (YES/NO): NO